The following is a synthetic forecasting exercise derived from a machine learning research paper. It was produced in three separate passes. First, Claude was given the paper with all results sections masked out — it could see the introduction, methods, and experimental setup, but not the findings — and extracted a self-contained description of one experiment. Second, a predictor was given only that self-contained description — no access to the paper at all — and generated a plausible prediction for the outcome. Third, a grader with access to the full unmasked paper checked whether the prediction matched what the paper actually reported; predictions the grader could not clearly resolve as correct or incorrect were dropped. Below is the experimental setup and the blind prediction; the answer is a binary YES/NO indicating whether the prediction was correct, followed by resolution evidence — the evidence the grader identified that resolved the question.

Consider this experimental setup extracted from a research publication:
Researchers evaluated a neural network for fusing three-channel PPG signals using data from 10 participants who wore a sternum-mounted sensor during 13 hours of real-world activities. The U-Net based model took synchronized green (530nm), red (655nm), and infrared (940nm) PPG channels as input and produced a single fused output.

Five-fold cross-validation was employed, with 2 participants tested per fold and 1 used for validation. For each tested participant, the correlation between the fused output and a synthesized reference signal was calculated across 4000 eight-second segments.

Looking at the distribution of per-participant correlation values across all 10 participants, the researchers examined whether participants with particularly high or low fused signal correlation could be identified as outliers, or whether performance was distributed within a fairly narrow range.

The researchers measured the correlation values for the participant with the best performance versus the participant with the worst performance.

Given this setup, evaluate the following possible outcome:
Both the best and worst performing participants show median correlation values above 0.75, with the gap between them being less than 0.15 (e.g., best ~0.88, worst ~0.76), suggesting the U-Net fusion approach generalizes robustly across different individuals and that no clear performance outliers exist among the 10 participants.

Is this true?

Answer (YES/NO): NO